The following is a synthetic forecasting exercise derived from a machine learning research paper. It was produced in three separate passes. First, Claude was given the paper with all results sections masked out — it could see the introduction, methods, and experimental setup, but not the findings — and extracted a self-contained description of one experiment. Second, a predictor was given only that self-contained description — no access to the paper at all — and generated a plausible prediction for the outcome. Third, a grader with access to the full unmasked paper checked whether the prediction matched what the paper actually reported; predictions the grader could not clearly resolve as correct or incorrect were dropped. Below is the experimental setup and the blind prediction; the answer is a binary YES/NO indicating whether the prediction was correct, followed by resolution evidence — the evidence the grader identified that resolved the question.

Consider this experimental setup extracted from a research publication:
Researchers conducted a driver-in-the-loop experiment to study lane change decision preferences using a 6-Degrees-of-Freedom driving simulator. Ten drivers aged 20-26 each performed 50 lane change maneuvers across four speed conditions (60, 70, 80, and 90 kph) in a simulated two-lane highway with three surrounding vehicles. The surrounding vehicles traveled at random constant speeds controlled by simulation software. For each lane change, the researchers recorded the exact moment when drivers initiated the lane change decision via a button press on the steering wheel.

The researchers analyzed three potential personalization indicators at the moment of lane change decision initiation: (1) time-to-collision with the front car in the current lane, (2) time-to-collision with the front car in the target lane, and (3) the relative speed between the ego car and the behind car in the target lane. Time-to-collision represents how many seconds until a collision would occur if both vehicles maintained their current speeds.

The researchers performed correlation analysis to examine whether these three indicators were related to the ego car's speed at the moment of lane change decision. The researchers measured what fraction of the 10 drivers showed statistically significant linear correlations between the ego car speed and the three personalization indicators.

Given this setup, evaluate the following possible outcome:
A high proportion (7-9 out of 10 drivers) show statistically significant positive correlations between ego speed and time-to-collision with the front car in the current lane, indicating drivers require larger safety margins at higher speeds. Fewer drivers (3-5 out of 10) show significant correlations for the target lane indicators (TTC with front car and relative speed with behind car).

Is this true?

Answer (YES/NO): NO